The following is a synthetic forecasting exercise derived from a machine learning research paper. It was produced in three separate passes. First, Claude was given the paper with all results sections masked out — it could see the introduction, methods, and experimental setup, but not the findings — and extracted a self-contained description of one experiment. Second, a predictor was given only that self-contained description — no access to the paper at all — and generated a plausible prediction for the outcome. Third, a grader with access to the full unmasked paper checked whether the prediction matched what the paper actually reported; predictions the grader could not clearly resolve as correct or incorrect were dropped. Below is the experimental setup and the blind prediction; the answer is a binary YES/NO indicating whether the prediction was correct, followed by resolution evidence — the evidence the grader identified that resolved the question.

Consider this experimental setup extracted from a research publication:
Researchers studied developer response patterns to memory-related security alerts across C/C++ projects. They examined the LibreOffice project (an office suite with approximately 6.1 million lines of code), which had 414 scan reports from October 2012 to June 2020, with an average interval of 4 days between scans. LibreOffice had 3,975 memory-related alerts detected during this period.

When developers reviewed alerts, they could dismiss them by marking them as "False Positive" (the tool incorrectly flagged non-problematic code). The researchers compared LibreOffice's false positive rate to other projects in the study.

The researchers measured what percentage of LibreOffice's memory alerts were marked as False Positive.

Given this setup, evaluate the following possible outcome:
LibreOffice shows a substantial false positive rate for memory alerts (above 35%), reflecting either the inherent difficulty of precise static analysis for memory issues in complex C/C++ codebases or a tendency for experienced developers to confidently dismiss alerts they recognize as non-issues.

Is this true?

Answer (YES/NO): NO